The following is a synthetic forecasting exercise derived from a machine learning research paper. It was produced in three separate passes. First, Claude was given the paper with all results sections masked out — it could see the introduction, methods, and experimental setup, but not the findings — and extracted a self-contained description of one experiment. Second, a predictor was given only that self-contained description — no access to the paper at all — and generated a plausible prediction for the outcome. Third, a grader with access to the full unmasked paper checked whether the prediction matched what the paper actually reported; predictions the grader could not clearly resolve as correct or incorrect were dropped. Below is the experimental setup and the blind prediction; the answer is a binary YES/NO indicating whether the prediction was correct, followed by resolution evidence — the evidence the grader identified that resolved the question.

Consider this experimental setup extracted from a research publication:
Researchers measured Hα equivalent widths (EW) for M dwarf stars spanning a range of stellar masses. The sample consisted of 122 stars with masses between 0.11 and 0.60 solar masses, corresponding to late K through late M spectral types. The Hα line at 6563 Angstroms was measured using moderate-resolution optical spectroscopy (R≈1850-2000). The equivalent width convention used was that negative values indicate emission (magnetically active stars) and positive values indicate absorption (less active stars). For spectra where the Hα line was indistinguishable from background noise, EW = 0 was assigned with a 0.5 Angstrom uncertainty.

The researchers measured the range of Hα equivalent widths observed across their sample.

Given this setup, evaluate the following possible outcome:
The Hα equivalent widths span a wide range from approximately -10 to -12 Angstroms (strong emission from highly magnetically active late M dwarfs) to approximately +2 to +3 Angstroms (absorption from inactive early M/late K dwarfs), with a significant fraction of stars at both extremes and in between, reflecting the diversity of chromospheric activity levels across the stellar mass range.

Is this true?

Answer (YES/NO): NO